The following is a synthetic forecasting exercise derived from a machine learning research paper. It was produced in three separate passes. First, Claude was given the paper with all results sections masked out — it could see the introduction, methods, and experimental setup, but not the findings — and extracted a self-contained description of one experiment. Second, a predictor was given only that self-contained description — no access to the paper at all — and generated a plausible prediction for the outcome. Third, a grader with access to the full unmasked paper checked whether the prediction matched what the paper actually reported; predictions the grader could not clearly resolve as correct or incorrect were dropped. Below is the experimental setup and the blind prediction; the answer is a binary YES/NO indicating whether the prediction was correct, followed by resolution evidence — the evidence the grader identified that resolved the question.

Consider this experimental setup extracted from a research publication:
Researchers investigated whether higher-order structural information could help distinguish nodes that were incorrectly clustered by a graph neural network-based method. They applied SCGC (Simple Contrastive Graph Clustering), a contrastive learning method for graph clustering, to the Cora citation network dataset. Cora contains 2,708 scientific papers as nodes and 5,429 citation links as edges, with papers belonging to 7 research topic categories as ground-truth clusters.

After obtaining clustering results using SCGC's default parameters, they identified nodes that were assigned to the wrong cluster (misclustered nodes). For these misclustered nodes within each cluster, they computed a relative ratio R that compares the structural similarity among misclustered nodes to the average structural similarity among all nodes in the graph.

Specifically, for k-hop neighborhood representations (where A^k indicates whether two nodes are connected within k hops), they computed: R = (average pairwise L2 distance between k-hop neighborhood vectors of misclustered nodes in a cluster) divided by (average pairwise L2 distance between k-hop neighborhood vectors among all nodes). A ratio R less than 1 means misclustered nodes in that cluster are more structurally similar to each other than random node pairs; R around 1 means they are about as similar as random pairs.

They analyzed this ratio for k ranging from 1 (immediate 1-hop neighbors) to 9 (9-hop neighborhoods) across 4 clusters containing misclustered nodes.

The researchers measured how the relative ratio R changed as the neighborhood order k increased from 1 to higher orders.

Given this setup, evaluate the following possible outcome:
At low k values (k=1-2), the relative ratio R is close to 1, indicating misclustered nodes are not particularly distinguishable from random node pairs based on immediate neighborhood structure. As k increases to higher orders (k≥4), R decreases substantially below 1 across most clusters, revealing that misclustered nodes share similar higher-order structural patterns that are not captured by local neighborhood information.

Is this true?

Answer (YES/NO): NO